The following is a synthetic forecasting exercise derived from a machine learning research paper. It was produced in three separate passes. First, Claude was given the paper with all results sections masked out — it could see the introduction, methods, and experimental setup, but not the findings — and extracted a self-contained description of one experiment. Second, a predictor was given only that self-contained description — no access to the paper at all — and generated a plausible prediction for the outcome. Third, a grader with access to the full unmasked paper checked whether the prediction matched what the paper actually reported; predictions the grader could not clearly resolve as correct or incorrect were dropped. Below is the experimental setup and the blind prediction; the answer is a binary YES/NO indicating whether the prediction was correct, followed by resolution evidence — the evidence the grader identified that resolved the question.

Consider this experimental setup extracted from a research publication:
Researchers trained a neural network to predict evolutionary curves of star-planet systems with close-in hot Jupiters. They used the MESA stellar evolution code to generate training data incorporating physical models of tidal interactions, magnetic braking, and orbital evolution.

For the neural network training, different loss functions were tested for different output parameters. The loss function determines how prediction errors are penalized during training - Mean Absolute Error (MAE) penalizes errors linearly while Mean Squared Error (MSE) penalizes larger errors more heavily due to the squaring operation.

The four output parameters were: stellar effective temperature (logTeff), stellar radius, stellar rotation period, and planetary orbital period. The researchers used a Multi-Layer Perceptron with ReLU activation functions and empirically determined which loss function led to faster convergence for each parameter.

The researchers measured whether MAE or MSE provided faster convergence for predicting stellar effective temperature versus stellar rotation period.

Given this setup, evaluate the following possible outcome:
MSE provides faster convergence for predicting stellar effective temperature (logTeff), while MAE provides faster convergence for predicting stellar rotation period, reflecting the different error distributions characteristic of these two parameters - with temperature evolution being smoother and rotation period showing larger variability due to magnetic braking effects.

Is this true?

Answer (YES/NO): NO